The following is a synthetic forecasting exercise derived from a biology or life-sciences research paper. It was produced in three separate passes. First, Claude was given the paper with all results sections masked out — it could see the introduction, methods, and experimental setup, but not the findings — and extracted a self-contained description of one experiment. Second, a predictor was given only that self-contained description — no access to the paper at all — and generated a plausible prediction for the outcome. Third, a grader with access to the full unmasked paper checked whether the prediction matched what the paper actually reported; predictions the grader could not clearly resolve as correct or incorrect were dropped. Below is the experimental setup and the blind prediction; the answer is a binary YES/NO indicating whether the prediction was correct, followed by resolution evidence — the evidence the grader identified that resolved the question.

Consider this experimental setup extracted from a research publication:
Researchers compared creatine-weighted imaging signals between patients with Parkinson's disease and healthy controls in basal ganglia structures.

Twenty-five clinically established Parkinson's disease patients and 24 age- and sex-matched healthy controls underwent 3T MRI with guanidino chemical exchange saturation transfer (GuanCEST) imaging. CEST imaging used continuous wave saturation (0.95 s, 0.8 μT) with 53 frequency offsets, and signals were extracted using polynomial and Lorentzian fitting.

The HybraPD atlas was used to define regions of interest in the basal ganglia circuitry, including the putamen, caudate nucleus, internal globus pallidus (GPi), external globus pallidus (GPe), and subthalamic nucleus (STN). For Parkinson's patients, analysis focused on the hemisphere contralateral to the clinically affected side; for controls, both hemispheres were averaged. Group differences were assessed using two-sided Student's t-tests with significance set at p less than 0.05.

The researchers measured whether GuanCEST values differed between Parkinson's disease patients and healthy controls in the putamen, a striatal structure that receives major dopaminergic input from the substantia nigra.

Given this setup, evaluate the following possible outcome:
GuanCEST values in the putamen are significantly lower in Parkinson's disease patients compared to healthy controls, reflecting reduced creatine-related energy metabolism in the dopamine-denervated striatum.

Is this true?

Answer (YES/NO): NO